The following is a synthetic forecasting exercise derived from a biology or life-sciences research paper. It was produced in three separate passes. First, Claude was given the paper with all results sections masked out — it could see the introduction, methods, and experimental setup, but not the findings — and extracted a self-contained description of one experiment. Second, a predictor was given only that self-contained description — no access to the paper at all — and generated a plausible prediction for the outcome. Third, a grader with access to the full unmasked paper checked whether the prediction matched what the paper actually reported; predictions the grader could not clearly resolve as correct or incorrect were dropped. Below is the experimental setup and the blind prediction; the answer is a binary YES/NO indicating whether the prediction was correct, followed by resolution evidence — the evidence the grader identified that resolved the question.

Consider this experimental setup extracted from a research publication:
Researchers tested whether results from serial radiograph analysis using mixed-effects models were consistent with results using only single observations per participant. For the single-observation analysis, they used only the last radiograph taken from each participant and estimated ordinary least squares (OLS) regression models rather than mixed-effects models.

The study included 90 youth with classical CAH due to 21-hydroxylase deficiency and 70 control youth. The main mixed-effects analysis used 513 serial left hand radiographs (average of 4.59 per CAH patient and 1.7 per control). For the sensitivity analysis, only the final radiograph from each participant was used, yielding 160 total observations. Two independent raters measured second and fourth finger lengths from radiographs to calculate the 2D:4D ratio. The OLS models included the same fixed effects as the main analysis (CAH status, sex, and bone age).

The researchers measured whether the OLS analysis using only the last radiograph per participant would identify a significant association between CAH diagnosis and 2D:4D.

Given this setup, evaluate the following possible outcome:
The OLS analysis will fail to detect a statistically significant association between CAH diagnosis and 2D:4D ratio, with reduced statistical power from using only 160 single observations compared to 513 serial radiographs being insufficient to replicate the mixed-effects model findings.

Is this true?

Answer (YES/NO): NO